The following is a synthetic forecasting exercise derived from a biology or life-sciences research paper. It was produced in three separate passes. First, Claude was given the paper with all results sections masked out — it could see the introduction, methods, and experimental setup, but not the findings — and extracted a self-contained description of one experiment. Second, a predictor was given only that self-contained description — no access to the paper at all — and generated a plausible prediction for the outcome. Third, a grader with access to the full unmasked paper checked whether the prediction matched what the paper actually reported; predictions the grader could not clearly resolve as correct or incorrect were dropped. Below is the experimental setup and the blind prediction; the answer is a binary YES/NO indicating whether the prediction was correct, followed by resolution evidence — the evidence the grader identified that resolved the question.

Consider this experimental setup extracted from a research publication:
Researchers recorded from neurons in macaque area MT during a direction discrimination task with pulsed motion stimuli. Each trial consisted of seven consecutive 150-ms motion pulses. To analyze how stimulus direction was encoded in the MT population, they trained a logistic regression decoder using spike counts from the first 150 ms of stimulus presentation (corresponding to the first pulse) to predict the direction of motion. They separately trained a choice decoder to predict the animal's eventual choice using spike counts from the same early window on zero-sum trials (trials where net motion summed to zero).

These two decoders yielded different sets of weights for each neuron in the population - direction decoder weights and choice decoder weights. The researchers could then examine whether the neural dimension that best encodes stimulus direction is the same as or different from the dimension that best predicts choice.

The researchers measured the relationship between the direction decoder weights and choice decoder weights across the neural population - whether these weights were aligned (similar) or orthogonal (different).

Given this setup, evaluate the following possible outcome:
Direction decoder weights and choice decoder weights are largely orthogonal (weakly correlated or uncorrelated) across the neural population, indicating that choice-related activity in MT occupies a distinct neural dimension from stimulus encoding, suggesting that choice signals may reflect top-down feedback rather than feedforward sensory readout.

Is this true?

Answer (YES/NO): YES